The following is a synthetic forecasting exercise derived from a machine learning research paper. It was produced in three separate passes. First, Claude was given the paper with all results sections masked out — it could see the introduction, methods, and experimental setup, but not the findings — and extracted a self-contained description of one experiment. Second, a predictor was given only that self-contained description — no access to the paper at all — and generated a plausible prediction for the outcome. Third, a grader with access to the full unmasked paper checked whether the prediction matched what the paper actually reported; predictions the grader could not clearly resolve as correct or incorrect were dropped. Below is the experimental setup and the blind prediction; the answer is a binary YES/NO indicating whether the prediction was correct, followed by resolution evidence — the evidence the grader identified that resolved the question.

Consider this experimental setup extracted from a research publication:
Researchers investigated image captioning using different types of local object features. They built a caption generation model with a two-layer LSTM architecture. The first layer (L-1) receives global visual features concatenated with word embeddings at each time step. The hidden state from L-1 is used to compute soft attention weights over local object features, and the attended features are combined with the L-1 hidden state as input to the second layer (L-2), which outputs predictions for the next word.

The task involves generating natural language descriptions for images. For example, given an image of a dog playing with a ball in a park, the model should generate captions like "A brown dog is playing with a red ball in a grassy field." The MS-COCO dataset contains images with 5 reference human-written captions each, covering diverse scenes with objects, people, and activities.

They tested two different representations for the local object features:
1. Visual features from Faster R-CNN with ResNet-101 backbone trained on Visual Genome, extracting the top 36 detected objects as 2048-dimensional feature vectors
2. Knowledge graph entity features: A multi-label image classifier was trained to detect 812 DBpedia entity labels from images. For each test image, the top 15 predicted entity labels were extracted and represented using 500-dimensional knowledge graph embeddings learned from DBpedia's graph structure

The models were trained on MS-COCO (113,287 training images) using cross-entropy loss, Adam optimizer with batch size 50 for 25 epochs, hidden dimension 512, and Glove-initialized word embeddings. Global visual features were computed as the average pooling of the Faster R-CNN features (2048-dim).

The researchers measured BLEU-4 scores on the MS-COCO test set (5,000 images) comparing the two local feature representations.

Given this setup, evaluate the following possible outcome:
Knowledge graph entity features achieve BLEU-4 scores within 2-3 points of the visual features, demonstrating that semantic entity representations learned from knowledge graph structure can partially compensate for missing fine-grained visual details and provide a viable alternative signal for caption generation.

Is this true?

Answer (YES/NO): NO